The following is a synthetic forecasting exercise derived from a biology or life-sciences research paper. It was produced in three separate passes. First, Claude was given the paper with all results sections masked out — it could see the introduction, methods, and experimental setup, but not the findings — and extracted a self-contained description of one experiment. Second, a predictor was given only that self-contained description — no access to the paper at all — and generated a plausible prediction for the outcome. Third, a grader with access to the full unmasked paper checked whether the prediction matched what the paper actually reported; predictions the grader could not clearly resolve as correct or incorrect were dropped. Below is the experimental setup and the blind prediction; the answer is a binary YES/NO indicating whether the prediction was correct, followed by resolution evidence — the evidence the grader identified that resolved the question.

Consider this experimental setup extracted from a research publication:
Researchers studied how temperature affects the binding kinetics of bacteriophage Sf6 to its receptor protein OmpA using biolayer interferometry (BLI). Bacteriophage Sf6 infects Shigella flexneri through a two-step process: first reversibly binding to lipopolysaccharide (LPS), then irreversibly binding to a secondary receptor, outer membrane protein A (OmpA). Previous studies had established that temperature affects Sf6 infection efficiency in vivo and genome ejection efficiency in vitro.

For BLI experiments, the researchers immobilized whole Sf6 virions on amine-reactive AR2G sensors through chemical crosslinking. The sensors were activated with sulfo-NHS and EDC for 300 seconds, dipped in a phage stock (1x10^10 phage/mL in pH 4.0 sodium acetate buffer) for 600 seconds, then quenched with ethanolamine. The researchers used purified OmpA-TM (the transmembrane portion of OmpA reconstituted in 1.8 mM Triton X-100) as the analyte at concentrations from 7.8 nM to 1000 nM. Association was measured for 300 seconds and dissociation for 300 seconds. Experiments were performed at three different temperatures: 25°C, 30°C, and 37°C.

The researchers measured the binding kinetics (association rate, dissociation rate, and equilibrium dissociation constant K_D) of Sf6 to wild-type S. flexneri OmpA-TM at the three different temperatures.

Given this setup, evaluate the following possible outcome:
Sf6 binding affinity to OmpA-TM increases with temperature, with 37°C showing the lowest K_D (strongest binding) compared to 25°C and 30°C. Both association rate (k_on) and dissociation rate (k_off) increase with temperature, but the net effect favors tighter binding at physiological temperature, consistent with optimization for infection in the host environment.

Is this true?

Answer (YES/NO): NO